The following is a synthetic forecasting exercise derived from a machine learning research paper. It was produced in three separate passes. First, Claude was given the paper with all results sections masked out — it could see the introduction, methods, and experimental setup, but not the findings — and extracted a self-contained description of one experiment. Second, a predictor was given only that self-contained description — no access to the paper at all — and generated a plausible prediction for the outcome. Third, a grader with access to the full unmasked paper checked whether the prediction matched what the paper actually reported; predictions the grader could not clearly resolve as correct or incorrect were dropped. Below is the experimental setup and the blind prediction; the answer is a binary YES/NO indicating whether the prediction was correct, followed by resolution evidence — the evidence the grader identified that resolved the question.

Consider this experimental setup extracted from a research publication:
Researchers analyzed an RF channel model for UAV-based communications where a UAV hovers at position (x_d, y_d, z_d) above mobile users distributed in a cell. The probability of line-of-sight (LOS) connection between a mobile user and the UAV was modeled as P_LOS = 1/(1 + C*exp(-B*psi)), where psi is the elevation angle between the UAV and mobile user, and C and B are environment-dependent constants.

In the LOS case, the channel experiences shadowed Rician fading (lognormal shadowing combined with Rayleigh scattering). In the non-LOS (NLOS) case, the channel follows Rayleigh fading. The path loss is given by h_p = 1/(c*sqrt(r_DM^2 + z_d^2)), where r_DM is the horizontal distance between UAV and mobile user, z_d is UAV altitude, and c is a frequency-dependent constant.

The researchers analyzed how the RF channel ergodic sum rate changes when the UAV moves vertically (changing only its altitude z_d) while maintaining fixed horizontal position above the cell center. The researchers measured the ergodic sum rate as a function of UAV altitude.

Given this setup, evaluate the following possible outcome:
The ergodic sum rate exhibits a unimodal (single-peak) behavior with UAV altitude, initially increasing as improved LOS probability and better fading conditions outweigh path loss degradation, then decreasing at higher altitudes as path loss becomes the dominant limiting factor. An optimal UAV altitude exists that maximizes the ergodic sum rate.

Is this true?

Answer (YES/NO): YES